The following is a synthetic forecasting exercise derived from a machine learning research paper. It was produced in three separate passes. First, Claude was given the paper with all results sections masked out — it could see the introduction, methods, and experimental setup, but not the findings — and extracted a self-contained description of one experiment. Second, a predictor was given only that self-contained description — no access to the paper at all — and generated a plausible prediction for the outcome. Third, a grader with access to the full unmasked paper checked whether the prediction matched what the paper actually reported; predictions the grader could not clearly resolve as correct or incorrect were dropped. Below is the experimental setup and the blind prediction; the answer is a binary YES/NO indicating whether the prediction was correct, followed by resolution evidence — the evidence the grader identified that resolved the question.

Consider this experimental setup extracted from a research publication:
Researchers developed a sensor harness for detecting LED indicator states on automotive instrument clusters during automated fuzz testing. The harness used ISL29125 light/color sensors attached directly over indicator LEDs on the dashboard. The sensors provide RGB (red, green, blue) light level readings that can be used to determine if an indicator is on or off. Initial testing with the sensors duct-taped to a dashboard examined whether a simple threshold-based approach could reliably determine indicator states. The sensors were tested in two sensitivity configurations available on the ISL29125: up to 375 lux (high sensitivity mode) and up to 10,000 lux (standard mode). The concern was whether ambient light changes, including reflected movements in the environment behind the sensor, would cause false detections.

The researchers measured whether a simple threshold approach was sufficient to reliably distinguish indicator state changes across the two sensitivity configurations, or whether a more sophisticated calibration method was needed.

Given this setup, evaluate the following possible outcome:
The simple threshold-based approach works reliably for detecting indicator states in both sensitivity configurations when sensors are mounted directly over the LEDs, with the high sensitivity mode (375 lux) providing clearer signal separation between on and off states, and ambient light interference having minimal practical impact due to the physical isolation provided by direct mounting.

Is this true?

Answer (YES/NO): NO